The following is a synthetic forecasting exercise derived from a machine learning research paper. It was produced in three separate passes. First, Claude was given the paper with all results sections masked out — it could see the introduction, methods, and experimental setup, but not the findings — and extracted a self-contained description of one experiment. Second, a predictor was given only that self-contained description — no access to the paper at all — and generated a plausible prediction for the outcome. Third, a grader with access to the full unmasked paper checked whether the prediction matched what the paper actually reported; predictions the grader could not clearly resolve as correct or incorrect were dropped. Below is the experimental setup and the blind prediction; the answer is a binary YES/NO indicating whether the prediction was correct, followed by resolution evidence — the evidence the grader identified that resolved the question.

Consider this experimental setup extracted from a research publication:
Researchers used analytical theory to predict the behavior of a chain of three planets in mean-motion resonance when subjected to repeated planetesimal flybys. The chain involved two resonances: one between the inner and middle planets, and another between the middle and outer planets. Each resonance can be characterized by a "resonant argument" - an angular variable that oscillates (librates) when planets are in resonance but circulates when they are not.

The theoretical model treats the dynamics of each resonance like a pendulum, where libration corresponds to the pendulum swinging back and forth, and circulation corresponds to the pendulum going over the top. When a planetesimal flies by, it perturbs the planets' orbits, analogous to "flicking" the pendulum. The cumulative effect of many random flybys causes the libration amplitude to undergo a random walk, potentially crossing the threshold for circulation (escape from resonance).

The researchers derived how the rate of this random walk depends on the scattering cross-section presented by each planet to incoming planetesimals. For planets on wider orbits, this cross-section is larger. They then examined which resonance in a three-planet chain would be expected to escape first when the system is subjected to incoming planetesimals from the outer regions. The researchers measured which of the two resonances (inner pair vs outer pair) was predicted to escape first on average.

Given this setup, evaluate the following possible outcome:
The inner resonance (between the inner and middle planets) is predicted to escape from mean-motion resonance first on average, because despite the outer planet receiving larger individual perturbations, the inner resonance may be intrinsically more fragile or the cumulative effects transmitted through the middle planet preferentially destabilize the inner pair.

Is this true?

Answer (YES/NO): NO